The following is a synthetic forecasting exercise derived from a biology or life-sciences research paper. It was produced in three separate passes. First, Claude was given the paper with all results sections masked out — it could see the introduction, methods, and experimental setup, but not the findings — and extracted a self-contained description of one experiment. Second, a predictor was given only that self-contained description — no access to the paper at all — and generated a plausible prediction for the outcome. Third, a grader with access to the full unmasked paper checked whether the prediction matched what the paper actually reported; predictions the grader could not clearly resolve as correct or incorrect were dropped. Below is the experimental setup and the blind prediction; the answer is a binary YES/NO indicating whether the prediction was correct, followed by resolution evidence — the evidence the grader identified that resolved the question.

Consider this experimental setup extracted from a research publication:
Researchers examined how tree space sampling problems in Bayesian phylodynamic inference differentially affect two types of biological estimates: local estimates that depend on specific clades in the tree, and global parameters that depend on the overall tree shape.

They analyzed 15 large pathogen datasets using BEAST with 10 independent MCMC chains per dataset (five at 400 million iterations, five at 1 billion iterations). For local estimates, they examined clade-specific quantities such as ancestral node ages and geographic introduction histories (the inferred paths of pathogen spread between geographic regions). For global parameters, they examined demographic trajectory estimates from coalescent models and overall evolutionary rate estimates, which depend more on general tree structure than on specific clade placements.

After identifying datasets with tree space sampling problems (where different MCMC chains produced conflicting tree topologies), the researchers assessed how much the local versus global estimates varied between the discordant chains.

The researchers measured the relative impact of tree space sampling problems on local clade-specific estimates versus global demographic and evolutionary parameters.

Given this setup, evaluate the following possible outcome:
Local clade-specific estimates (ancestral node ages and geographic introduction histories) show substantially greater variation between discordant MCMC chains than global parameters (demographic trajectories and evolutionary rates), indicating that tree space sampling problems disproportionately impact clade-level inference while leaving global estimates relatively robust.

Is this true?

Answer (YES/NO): YES